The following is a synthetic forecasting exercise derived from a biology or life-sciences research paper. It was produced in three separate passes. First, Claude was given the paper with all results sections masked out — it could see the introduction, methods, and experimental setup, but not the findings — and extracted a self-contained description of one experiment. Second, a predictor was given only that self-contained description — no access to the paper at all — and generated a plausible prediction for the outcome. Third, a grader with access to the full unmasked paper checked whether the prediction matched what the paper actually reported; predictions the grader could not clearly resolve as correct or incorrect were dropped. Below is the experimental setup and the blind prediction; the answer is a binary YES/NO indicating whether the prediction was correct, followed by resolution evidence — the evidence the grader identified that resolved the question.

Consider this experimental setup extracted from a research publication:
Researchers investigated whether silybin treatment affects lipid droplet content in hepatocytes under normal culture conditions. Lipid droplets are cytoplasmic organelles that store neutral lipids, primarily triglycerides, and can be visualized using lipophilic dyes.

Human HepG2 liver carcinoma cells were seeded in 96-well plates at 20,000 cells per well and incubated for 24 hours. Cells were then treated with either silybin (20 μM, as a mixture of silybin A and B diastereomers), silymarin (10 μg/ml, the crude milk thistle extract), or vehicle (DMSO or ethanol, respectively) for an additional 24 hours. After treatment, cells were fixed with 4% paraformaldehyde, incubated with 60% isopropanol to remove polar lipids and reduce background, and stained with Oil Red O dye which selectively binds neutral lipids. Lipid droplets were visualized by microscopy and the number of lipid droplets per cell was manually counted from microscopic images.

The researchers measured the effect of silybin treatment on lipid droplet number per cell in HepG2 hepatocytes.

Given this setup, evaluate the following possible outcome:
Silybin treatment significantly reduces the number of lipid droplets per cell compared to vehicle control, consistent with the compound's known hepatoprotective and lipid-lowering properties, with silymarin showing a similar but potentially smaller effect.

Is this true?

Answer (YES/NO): YES